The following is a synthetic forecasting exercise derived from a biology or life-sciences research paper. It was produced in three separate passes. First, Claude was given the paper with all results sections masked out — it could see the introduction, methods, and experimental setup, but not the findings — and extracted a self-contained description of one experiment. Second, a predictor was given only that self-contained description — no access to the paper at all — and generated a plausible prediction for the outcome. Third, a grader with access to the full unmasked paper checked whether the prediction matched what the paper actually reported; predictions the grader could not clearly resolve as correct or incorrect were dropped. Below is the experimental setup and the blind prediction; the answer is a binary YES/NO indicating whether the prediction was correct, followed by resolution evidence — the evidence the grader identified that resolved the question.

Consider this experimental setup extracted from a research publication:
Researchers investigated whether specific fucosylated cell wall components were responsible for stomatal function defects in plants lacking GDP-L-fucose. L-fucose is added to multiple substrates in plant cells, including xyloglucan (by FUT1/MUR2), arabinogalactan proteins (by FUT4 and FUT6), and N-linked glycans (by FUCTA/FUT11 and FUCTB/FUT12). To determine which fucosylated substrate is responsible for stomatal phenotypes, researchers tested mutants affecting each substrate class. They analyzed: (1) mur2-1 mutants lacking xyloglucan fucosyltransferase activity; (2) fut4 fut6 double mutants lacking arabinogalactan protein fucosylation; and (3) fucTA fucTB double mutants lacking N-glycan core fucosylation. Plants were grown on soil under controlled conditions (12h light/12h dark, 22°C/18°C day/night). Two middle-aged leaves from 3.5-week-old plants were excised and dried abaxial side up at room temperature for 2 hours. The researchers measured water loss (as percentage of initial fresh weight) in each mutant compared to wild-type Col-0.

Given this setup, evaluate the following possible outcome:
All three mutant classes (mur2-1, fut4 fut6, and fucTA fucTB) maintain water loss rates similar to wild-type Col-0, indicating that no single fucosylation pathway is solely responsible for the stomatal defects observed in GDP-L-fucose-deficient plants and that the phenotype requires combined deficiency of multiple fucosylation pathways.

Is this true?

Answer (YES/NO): NO